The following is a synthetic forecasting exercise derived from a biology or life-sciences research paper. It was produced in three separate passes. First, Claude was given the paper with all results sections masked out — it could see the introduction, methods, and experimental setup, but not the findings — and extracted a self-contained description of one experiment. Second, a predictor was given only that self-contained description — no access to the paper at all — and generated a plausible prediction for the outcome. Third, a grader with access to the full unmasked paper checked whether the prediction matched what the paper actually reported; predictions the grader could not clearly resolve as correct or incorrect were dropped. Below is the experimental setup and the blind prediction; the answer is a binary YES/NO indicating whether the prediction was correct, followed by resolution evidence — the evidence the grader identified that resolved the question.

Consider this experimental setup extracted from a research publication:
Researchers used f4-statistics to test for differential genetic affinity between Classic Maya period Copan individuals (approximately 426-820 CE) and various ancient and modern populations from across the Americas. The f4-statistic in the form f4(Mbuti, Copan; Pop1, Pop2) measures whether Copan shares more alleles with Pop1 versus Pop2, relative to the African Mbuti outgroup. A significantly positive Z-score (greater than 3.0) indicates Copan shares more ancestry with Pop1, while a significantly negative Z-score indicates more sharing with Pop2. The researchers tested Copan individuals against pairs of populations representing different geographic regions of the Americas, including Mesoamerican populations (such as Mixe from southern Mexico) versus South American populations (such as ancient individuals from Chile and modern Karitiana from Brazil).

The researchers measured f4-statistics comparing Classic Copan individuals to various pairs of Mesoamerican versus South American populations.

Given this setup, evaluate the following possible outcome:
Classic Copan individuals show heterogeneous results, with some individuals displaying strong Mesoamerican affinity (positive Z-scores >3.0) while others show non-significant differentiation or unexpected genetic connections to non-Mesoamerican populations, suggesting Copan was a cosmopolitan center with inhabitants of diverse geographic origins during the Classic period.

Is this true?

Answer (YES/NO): NO